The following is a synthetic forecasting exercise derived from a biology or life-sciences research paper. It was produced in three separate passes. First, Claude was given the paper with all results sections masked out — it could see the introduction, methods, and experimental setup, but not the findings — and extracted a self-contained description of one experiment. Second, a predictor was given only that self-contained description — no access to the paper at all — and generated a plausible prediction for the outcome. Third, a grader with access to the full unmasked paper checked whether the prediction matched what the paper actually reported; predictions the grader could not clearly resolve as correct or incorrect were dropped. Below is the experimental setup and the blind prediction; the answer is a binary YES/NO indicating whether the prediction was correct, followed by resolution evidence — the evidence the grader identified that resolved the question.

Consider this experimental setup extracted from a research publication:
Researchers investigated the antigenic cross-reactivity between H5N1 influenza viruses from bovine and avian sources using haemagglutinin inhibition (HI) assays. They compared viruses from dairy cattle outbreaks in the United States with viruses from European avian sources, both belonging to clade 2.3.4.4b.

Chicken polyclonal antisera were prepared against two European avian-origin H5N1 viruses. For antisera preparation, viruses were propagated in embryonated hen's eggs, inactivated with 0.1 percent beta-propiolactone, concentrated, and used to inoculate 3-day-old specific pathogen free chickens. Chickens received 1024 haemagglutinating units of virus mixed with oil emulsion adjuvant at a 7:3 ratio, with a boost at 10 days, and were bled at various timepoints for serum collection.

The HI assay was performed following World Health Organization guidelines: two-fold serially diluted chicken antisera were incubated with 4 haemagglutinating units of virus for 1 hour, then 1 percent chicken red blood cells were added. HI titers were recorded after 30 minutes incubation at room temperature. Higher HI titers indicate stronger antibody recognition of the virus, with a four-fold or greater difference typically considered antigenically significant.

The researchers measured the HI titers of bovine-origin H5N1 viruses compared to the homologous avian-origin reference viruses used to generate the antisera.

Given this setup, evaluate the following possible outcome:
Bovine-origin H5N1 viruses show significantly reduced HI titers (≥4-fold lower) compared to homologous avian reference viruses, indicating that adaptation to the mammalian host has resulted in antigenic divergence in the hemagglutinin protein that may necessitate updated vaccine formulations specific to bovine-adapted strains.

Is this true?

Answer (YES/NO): NO